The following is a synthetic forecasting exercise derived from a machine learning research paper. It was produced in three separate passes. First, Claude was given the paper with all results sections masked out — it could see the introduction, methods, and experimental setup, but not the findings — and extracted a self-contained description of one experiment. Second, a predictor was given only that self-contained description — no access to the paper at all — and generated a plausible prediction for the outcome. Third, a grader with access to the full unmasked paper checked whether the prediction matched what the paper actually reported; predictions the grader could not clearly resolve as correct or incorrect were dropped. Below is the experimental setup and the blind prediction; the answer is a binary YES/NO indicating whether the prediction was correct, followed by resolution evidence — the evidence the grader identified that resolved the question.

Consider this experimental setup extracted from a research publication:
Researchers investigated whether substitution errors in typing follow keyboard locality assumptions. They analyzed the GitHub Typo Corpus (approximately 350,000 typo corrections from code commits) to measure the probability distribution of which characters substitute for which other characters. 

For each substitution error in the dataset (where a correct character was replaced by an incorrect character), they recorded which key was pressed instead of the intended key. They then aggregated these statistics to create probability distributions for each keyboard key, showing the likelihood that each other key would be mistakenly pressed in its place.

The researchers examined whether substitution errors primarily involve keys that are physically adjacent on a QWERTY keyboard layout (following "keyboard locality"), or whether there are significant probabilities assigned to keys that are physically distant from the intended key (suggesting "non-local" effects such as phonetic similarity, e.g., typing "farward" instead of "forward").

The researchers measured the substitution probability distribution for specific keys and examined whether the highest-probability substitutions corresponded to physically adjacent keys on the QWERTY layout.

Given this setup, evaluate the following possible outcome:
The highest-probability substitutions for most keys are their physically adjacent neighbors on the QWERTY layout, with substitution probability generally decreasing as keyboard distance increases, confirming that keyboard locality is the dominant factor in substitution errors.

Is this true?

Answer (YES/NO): NO